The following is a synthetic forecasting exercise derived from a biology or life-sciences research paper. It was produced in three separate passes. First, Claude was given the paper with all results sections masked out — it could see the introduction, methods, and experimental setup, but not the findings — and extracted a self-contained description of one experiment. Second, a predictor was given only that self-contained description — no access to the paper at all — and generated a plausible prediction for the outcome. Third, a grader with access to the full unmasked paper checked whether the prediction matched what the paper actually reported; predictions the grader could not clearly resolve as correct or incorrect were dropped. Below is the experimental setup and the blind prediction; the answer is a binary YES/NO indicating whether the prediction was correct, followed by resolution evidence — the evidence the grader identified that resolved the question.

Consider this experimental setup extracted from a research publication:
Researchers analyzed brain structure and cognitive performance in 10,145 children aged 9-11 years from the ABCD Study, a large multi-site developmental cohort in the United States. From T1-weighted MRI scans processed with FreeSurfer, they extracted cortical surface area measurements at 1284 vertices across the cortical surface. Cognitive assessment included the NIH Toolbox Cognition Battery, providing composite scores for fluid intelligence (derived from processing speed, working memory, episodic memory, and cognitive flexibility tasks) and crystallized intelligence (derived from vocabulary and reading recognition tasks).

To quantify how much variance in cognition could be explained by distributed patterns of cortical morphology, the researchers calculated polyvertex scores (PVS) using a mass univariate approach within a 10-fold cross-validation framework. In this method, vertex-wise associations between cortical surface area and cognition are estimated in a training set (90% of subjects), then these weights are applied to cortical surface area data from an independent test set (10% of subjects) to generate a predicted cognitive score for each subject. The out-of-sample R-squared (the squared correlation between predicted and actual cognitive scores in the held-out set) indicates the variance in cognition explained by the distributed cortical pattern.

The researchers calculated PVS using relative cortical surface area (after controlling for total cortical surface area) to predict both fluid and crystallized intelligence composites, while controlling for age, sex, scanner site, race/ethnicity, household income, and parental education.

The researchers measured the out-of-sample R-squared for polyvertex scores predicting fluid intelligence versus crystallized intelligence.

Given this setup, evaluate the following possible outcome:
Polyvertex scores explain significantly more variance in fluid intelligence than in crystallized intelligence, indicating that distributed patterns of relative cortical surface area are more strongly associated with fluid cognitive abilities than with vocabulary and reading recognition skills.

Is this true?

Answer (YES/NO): NO